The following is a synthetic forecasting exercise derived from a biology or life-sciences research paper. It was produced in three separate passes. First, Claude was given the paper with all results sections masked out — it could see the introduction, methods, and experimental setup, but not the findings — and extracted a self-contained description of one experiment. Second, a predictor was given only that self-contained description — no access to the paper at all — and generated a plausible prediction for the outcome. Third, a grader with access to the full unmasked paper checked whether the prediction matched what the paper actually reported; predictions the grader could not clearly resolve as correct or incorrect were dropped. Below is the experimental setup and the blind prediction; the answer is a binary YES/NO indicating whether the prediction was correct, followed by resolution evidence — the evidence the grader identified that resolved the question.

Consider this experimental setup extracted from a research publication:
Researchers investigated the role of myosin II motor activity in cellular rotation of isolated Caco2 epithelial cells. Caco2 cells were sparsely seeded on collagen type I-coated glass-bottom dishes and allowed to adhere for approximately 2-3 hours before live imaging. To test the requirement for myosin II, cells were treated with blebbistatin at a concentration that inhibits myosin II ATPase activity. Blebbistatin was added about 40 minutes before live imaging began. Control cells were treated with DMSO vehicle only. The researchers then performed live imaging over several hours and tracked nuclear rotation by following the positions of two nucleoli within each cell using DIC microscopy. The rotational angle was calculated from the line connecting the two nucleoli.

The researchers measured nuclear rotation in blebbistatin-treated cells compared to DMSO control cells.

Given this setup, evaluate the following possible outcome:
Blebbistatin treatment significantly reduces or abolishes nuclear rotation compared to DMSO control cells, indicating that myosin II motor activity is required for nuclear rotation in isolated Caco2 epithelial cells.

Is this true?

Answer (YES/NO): YES